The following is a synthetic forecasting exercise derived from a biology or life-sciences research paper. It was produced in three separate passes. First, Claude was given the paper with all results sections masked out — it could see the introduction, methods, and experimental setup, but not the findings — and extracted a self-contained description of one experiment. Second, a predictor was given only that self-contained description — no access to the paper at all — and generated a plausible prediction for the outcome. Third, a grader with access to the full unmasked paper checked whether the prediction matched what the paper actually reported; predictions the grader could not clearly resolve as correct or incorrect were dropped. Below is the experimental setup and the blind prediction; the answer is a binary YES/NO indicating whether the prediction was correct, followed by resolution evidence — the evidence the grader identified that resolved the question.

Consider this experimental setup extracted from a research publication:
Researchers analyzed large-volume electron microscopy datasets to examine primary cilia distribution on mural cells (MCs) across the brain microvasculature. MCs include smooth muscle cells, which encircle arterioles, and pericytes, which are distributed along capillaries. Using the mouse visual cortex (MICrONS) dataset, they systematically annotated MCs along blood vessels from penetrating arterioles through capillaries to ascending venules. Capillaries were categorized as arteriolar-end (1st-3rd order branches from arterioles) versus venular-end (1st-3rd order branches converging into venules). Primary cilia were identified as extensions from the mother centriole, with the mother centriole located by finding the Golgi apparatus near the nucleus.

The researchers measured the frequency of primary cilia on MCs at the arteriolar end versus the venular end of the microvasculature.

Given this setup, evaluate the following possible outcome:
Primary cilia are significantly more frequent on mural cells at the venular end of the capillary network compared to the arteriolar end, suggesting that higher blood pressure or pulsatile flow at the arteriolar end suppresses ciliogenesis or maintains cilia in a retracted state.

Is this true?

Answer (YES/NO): YES